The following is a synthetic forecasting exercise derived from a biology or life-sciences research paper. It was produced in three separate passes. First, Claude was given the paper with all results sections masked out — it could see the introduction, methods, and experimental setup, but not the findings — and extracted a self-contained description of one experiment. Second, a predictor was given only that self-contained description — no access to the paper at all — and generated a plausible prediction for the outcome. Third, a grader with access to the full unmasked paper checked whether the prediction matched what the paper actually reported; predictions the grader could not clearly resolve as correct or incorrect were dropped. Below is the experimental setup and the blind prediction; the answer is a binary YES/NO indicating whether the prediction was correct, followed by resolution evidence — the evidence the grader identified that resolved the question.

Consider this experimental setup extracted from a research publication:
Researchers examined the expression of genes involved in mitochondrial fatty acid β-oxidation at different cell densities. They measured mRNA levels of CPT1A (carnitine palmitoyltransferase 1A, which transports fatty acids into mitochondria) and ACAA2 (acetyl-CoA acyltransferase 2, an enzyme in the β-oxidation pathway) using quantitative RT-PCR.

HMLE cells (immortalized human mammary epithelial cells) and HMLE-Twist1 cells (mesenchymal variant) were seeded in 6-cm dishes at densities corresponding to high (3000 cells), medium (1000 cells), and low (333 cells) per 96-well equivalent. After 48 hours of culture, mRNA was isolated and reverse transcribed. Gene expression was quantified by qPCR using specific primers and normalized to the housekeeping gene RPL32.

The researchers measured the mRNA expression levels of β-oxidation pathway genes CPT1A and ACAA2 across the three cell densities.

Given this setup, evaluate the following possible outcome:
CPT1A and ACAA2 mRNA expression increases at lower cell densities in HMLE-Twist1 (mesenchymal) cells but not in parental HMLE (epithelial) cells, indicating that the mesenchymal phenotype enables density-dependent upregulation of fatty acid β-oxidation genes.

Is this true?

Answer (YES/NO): NO